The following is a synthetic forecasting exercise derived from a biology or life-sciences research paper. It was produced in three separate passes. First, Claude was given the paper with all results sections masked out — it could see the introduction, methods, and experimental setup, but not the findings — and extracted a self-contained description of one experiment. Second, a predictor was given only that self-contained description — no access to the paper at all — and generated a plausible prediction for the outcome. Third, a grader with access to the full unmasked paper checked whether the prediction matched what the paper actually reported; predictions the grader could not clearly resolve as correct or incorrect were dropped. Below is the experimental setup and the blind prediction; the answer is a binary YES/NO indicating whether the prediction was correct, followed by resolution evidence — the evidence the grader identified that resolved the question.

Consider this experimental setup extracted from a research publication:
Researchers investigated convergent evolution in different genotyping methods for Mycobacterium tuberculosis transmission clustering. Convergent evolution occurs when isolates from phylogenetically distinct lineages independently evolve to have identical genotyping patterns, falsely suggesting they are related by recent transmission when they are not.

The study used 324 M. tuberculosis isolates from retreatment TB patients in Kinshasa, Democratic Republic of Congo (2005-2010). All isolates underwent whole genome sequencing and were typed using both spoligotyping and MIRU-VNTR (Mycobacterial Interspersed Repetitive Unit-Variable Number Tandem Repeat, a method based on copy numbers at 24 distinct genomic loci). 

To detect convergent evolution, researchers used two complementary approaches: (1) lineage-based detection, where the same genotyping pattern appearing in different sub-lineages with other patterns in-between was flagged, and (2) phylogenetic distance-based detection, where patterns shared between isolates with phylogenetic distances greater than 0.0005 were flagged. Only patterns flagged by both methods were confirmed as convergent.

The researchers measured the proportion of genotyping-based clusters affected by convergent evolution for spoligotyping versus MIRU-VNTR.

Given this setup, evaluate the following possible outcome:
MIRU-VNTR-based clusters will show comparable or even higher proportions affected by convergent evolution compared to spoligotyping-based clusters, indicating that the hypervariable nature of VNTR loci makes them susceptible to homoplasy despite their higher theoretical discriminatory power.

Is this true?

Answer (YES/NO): NO